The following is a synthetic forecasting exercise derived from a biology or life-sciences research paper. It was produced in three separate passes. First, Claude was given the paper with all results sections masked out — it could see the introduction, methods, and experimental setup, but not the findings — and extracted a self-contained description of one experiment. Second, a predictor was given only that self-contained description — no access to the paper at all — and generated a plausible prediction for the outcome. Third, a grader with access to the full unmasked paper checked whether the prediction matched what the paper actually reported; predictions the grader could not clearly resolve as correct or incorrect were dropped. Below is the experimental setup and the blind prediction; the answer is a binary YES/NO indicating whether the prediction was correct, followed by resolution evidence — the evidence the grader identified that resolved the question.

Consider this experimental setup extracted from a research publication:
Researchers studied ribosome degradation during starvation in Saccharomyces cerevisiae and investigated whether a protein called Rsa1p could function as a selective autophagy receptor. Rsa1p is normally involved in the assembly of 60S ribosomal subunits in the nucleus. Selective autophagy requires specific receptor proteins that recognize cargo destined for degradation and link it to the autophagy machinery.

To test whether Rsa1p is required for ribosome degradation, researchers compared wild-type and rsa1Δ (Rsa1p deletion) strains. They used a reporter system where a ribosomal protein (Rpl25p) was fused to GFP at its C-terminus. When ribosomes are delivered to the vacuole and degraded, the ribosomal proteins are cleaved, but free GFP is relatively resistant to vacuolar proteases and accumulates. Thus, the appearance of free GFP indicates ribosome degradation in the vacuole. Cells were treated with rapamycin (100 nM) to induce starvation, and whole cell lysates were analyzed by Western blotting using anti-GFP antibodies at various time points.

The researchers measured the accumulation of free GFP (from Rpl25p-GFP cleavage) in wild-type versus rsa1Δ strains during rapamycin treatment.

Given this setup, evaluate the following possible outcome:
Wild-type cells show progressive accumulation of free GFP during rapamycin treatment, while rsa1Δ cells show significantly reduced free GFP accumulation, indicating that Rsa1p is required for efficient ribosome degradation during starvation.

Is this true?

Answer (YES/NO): YES